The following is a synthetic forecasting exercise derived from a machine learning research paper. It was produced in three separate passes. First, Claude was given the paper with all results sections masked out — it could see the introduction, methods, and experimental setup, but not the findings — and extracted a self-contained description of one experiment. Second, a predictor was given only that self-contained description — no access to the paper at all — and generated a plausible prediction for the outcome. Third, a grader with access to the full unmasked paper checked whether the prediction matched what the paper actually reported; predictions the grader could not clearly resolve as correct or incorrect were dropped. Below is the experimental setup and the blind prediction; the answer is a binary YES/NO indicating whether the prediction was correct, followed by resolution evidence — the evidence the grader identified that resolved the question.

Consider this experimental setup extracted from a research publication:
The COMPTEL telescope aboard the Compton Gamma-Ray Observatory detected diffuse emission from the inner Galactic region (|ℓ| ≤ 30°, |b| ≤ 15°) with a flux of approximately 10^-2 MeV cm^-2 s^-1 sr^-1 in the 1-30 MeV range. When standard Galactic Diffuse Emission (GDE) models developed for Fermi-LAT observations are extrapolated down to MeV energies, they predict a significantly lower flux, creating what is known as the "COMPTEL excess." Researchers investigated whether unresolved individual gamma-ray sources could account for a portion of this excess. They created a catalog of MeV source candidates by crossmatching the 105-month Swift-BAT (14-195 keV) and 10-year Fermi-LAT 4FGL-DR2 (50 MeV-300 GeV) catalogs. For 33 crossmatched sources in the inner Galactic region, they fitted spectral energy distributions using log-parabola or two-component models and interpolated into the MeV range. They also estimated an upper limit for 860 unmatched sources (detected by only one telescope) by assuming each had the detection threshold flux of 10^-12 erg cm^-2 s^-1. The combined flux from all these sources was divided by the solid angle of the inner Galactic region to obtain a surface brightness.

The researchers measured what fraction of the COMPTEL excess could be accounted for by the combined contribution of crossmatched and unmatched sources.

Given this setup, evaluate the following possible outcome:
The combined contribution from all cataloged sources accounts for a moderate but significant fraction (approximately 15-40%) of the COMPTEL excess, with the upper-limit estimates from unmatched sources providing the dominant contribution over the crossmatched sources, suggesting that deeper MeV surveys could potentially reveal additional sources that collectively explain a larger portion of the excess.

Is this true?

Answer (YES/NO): NO